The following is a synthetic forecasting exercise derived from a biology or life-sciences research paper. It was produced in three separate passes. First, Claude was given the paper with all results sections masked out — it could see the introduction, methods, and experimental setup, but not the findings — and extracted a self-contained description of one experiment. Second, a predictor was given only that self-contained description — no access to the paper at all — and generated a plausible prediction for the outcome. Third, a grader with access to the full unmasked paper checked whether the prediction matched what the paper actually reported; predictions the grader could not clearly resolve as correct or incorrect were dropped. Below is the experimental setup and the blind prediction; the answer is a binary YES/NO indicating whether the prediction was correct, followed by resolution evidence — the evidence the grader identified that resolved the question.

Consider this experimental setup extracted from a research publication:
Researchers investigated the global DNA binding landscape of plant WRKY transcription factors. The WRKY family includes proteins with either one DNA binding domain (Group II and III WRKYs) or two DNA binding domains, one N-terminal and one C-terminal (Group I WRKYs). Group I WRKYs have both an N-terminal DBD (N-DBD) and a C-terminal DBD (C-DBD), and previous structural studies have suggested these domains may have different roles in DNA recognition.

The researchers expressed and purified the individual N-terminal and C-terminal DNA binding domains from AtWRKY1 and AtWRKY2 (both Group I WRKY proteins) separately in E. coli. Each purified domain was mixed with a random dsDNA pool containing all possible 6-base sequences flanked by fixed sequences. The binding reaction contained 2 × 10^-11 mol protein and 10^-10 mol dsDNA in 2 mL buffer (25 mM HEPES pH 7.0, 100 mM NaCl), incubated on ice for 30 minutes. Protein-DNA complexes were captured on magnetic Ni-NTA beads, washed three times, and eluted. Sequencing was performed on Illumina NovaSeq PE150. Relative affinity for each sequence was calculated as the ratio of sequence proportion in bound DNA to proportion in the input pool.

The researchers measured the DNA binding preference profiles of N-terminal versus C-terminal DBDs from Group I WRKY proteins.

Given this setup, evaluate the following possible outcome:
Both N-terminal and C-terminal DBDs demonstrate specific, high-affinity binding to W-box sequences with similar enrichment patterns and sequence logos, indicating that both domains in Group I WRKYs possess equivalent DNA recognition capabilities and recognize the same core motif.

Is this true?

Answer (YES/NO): YES